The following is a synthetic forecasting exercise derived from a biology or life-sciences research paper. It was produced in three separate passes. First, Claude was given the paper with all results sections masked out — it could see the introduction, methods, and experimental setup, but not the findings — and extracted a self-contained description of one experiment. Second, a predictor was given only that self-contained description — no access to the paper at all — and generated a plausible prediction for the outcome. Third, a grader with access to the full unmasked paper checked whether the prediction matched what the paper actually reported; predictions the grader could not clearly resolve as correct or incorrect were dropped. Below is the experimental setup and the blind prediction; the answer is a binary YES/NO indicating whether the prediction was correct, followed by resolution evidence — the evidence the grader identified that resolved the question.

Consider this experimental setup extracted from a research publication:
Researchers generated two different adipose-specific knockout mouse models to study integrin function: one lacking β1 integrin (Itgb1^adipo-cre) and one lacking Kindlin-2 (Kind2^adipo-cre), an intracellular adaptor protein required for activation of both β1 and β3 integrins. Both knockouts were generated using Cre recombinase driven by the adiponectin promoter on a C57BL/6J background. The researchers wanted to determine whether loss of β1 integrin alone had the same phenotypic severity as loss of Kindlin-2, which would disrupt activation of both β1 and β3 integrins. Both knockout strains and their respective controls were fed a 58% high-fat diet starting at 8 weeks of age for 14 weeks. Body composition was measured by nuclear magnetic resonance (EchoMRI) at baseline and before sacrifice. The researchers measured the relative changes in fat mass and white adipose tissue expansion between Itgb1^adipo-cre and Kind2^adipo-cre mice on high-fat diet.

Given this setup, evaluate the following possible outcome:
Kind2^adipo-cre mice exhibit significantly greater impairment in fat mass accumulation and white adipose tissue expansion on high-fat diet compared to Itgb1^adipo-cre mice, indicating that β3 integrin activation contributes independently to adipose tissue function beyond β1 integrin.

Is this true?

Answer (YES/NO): YES